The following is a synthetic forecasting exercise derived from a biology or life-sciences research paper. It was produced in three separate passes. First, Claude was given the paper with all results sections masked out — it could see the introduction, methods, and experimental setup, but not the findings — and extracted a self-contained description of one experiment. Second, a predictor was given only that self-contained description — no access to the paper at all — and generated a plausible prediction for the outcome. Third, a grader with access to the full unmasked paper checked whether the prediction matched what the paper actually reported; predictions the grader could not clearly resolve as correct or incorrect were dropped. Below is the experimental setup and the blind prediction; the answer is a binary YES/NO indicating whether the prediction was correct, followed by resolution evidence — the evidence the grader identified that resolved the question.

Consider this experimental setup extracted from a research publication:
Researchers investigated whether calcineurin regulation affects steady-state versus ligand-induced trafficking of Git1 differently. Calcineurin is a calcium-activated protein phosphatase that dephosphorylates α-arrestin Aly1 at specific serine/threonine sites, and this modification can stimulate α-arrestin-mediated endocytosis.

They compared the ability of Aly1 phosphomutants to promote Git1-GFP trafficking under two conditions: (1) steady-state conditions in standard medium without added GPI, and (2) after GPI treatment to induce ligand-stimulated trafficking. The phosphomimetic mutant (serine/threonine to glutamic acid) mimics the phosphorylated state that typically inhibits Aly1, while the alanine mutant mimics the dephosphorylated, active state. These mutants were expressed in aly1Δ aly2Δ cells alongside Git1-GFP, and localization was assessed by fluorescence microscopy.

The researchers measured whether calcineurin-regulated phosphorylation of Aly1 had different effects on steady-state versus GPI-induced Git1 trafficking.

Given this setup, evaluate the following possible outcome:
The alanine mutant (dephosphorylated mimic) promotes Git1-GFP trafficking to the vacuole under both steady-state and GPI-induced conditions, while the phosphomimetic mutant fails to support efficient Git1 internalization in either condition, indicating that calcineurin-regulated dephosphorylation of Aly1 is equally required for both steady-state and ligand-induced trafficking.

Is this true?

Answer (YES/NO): NO